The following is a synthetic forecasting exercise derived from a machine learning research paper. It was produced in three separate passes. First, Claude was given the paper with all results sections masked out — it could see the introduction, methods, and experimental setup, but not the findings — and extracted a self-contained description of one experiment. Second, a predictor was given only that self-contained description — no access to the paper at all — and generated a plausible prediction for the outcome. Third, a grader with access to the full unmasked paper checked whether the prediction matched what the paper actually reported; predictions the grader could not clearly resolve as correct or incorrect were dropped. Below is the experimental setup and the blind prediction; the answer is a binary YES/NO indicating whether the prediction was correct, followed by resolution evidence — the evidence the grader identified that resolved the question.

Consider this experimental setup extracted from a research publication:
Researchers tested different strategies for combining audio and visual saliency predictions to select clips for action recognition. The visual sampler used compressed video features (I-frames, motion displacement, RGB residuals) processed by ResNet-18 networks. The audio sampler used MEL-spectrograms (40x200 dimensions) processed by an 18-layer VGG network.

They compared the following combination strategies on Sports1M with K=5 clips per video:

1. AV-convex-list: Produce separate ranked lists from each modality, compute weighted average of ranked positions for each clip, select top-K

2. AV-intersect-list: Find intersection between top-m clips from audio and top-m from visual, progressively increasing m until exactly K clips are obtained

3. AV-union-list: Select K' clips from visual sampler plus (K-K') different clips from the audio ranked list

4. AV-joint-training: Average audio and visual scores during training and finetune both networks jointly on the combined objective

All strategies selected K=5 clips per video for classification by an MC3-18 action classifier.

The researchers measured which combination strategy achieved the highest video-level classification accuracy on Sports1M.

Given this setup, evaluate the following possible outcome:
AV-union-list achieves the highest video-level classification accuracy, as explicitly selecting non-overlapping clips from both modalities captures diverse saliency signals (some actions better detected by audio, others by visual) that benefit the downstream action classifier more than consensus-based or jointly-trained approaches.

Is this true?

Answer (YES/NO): YES